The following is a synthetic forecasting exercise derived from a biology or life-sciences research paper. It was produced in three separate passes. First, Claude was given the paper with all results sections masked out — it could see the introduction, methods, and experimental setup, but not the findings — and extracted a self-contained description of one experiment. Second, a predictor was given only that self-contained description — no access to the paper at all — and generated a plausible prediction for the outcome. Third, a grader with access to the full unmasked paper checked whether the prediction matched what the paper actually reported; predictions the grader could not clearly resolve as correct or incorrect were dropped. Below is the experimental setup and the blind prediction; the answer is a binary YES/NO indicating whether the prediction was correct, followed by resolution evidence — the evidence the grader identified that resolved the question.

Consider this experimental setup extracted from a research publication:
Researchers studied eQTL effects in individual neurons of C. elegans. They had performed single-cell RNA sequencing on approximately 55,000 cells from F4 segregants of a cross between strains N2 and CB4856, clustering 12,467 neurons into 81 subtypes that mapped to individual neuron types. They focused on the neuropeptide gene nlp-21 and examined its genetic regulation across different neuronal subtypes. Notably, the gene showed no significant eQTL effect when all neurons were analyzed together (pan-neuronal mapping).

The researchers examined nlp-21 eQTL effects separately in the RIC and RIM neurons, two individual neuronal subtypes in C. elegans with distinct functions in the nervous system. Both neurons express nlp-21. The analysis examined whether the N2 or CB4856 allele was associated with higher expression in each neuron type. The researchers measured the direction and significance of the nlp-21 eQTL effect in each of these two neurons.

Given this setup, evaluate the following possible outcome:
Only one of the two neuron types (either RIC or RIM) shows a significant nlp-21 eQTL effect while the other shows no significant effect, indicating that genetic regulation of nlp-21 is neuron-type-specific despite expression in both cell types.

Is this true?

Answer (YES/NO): NO